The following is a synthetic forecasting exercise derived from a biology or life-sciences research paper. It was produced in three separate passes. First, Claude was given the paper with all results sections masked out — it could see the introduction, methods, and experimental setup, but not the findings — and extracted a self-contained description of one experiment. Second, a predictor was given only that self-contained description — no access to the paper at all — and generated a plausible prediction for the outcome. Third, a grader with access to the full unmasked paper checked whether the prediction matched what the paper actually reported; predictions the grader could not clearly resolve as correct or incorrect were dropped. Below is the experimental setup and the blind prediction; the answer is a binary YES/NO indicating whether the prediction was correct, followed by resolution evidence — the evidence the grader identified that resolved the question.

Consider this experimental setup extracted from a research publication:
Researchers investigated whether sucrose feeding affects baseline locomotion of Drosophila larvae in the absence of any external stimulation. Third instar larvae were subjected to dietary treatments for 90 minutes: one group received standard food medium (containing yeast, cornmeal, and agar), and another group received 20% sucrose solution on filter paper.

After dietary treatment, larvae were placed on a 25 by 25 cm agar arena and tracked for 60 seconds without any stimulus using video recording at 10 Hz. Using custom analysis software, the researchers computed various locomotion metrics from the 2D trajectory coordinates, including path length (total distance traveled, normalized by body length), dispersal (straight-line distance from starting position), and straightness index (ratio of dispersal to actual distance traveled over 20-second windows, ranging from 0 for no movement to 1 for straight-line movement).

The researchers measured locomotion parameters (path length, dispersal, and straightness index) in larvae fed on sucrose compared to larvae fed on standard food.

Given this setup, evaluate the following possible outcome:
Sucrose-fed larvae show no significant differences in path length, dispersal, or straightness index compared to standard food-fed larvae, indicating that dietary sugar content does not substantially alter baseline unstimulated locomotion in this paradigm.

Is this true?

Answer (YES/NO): NO